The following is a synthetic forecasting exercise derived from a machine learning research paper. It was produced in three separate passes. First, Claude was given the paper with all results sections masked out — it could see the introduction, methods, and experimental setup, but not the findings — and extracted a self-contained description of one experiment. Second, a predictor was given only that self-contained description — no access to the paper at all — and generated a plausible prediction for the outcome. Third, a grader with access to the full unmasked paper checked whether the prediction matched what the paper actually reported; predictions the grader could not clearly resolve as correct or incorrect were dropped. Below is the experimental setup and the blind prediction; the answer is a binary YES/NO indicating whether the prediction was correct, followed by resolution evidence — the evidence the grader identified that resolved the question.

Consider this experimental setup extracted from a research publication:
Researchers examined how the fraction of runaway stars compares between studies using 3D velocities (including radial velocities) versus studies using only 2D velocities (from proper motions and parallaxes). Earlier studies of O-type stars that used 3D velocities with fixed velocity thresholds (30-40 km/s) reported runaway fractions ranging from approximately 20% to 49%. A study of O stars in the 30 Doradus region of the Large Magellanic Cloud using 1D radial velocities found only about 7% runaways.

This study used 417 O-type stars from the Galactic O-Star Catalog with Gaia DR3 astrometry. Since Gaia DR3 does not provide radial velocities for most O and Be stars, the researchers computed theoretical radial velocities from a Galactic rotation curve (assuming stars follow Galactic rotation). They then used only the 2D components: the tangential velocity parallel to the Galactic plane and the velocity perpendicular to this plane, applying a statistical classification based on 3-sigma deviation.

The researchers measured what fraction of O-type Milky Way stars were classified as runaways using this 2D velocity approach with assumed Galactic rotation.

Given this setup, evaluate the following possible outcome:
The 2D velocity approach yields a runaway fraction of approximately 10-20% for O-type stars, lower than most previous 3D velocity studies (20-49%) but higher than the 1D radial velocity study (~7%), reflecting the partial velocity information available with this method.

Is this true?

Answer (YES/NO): NO